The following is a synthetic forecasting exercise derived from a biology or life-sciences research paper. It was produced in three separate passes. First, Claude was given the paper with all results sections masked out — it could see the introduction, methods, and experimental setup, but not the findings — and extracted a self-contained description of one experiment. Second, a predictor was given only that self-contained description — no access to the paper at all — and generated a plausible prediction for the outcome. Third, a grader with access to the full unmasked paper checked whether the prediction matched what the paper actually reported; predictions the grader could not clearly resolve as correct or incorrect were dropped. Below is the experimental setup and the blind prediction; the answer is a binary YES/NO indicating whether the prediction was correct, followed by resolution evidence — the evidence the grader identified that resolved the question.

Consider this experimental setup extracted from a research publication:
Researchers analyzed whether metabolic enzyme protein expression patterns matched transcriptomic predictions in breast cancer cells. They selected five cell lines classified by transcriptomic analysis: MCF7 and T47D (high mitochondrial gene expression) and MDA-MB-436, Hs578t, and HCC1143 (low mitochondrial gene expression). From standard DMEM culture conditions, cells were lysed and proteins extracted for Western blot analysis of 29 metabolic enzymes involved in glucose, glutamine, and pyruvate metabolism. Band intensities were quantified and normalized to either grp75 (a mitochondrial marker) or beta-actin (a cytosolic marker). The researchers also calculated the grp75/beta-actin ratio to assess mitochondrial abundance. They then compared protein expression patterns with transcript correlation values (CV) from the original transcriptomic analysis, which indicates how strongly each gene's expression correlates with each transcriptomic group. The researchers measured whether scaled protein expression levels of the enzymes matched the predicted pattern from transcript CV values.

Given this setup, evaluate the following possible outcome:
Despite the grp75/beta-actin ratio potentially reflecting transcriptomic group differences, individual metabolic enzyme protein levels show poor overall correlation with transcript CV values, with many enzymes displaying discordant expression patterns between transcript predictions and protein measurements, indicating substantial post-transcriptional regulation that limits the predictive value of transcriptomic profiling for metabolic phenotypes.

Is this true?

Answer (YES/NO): NO